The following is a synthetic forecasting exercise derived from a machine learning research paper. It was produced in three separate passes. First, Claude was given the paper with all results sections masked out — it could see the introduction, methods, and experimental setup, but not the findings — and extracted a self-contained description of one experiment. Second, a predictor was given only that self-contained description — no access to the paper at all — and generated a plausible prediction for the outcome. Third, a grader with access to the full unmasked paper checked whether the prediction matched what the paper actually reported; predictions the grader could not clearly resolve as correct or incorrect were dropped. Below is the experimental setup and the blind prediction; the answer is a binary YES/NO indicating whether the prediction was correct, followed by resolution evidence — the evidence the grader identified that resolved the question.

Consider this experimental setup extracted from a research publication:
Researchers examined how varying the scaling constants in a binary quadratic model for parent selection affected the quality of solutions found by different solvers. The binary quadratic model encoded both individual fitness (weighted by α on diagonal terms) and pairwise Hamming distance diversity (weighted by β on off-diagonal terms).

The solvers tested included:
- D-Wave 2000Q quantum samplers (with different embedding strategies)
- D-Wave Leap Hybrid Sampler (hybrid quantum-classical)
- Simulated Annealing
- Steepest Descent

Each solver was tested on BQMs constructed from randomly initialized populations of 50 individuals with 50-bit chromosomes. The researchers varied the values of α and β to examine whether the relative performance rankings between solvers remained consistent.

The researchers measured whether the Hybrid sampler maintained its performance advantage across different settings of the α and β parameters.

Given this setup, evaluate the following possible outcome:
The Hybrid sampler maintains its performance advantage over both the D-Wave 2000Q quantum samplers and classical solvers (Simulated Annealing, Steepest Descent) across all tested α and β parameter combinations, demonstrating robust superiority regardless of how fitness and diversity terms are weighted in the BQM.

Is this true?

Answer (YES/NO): YES